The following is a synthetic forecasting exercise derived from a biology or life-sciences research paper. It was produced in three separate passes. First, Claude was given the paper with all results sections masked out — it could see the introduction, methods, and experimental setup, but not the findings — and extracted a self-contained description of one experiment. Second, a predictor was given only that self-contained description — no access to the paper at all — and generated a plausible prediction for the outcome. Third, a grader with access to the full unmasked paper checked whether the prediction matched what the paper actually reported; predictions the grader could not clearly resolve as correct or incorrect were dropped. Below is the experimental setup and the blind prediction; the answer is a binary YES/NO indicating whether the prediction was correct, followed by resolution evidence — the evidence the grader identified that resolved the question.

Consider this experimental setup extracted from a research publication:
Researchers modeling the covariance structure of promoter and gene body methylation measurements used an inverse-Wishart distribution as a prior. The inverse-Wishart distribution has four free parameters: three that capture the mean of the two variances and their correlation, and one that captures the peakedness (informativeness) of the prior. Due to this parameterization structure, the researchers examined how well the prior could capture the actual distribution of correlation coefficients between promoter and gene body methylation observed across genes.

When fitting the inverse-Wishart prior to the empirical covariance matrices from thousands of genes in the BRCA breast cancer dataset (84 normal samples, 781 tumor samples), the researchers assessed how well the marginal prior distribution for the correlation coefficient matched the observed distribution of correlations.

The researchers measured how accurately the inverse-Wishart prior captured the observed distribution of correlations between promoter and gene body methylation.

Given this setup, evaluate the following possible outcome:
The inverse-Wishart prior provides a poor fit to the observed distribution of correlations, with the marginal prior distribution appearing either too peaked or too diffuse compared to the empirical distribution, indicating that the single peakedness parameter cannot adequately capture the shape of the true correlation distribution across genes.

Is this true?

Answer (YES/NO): NO